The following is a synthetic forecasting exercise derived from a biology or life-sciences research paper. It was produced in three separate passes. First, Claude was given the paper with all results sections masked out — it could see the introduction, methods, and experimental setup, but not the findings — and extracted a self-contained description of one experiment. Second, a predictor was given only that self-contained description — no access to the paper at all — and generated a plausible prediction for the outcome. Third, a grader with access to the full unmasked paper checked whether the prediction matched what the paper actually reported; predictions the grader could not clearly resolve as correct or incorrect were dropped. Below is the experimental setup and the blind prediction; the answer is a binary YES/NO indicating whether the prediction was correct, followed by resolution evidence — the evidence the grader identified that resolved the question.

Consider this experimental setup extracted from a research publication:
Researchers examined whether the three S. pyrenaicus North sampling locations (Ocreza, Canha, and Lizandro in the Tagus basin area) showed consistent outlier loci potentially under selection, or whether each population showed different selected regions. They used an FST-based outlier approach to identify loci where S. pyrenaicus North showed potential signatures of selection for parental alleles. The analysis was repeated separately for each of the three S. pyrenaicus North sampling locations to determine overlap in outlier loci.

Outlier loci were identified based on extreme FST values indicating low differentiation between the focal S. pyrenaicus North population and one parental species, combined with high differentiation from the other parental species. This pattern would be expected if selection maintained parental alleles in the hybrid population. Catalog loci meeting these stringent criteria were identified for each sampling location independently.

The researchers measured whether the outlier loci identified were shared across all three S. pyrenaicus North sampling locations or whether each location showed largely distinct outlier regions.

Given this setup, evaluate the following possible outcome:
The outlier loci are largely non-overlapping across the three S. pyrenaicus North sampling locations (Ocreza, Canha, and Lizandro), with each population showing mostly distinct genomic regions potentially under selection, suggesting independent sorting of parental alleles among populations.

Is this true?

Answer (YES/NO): YES